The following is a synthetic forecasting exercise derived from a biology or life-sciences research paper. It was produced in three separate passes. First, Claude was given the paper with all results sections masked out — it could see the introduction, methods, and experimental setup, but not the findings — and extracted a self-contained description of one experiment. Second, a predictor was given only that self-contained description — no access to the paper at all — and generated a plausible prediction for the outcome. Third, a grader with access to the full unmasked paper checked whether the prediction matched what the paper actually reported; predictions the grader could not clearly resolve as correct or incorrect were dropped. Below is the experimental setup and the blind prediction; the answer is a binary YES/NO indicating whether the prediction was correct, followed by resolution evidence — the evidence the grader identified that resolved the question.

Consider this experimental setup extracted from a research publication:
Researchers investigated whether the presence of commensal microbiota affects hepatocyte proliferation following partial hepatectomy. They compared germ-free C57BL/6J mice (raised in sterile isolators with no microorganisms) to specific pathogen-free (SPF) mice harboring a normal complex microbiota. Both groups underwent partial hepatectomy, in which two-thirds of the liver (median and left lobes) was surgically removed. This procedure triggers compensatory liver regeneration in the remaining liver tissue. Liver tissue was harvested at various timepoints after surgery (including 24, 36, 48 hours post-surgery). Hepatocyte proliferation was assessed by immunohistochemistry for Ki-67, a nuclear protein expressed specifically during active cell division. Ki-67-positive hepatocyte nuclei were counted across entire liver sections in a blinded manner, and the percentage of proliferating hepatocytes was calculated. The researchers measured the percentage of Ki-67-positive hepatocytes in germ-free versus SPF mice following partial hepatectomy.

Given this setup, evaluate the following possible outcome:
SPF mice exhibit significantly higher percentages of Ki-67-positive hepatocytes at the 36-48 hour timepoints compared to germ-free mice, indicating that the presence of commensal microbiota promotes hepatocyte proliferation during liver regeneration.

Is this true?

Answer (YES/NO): YES